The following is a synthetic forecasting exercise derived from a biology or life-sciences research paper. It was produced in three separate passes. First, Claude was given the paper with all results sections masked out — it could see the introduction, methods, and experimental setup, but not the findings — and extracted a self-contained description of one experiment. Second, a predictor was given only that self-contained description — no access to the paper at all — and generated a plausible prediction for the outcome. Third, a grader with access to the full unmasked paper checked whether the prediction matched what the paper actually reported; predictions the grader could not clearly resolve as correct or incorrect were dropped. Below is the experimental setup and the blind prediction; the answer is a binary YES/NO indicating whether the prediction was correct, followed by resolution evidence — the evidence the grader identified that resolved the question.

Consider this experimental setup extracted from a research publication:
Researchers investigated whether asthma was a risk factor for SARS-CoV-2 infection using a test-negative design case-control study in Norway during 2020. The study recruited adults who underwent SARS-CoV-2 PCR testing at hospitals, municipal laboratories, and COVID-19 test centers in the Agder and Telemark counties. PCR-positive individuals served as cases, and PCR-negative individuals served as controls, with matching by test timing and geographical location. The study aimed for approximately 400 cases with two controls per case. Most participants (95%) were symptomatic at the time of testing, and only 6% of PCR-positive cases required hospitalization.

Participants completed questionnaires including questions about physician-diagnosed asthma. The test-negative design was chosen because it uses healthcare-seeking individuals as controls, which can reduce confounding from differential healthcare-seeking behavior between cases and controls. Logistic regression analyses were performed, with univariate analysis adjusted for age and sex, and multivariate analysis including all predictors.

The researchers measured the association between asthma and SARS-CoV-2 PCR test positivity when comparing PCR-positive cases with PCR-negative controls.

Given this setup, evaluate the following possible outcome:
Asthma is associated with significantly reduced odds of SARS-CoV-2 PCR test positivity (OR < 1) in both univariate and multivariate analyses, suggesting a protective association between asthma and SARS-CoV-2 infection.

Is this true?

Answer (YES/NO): NO